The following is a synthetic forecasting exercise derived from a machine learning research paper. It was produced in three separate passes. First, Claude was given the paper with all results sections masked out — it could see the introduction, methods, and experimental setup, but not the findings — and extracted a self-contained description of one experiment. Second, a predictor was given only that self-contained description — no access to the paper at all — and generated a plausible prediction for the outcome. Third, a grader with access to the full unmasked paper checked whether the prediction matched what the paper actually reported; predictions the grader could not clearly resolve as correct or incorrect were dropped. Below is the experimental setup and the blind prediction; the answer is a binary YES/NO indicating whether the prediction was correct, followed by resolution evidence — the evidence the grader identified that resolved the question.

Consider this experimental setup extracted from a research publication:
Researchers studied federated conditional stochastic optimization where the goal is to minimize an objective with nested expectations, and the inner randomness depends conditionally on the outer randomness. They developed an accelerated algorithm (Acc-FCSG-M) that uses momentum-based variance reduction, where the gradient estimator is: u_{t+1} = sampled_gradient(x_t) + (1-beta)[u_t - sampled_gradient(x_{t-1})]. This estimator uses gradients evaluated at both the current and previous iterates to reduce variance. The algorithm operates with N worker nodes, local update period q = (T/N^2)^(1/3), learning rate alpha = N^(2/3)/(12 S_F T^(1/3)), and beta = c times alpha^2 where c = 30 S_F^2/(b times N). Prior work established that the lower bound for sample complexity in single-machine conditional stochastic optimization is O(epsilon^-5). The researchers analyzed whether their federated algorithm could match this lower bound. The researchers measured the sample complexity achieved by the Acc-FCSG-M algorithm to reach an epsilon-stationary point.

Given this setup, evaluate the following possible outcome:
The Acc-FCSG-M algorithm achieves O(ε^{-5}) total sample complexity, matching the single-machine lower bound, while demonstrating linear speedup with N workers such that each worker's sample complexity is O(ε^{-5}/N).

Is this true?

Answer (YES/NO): YES